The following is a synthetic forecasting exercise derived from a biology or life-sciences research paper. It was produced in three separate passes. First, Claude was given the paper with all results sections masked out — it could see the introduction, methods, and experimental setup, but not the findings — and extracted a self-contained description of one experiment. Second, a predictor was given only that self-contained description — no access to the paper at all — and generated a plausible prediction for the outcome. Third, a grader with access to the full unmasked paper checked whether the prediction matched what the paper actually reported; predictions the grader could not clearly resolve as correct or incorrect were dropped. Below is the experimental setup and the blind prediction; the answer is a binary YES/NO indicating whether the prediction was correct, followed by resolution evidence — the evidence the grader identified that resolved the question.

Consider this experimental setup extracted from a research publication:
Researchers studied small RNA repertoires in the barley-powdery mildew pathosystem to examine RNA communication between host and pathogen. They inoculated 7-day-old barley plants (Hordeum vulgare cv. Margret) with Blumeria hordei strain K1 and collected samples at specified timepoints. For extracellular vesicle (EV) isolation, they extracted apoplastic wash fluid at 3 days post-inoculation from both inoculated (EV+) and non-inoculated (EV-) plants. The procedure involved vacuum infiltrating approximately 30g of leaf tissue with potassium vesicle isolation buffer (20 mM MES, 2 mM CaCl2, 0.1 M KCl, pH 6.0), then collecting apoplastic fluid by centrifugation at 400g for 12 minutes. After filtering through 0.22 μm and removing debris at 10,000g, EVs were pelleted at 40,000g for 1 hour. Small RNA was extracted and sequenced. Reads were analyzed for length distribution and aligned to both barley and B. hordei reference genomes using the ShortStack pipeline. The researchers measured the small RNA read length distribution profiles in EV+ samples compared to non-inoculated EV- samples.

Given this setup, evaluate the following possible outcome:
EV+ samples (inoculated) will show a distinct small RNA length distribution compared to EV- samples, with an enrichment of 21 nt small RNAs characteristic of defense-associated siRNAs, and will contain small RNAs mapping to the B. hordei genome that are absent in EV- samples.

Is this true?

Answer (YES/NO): NO